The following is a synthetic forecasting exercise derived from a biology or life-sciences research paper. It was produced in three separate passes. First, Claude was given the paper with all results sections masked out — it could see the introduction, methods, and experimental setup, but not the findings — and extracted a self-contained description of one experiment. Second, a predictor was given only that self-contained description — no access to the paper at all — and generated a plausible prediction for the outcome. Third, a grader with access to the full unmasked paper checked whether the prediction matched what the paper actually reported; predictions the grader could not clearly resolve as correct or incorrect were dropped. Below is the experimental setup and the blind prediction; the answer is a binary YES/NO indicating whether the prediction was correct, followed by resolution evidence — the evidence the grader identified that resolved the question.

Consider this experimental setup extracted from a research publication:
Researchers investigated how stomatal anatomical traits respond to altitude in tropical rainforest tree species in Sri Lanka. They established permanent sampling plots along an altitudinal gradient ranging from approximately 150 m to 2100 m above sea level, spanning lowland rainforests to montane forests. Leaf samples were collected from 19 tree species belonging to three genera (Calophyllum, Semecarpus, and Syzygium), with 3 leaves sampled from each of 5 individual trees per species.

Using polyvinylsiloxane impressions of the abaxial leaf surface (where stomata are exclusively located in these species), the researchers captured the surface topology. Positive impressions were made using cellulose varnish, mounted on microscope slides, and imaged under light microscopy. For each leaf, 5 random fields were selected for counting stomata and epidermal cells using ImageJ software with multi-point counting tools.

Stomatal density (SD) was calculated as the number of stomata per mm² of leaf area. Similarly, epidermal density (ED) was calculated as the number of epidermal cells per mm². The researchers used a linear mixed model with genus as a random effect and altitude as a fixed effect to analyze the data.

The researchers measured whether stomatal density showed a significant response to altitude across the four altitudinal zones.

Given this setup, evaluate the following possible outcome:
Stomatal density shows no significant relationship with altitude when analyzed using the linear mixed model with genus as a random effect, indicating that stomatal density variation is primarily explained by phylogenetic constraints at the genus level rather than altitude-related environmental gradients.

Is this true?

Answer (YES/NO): YES